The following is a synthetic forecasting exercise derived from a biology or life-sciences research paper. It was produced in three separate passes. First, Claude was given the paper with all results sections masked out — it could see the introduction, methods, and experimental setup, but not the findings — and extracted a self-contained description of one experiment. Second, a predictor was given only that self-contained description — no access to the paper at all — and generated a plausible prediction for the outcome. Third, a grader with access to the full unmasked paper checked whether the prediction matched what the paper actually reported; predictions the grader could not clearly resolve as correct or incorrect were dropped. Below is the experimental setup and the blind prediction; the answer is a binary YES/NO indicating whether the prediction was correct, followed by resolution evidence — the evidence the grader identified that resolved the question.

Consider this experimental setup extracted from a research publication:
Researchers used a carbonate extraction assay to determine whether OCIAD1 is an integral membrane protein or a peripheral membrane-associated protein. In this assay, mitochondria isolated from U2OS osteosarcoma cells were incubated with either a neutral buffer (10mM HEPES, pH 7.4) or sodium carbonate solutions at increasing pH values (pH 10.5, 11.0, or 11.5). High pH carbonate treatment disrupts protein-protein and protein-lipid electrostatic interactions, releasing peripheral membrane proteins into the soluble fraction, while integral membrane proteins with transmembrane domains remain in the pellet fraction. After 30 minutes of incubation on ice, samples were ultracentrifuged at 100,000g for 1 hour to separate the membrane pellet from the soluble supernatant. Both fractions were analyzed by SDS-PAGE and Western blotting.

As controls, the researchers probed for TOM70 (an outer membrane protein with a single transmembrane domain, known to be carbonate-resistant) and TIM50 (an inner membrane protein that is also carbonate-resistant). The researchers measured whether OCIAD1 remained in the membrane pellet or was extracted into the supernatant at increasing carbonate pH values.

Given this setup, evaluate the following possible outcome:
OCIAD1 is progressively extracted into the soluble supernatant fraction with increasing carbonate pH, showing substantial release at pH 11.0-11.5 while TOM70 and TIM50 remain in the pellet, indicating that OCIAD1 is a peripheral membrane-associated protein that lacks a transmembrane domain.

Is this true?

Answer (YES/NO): NO